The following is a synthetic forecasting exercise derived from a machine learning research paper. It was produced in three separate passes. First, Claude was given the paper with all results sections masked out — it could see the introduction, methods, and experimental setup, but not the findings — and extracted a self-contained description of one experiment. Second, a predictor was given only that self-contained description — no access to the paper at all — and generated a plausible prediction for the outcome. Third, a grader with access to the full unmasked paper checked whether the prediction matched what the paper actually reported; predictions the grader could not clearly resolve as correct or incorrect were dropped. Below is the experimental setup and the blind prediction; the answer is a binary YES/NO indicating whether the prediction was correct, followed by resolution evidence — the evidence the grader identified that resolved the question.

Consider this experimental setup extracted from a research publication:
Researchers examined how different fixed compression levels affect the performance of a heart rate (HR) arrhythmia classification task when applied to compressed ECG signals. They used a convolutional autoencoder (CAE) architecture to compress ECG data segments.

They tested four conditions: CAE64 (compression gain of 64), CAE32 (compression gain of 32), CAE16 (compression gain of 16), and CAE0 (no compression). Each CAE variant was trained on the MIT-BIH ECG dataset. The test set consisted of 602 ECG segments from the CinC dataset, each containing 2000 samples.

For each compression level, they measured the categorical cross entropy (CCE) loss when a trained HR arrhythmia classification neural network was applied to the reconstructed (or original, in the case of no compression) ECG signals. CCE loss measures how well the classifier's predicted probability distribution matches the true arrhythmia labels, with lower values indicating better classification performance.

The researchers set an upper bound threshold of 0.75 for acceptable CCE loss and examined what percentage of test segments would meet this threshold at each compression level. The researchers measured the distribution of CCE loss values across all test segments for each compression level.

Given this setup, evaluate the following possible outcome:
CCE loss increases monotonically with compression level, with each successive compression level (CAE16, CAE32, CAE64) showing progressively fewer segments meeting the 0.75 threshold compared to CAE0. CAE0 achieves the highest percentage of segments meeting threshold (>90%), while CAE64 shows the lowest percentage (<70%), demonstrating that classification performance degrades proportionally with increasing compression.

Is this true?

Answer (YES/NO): NO